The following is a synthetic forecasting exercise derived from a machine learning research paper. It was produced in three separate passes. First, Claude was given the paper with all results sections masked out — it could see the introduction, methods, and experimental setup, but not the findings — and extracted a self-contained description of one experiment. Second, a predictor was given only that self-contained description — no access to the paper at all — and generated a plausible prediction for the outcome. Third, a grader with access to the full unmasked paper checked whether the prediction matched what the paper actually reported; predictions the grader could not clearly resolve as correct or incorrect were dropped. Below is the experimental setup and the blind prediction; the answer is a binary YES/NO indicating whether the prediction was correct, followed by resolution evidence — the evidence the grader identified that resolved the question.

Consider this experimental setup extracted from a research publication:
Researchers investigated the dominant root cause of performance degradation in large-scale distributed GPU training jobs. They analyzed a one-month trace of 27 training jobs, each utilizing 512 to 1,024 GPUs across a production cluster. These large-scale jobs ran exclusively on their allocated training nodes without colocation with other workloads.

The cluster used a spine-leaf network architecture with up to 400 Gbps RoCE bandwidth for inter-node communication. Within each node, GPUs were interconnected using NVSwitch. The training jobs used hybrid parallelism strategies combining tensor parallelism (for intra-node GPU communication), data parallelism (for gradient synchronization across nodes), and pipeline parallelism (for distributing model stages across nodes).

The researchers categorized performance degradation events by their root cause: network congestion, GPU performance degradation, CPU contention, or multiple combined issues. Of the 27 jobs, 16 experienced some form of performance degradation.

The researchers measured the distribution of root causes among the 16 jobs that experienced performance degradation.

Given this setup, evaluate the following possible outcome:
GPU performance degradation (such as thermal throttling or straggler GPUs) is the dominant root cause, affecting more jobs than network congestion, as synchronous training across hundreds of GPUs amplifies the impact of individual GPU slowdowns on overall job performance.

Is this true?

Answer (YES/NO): NO